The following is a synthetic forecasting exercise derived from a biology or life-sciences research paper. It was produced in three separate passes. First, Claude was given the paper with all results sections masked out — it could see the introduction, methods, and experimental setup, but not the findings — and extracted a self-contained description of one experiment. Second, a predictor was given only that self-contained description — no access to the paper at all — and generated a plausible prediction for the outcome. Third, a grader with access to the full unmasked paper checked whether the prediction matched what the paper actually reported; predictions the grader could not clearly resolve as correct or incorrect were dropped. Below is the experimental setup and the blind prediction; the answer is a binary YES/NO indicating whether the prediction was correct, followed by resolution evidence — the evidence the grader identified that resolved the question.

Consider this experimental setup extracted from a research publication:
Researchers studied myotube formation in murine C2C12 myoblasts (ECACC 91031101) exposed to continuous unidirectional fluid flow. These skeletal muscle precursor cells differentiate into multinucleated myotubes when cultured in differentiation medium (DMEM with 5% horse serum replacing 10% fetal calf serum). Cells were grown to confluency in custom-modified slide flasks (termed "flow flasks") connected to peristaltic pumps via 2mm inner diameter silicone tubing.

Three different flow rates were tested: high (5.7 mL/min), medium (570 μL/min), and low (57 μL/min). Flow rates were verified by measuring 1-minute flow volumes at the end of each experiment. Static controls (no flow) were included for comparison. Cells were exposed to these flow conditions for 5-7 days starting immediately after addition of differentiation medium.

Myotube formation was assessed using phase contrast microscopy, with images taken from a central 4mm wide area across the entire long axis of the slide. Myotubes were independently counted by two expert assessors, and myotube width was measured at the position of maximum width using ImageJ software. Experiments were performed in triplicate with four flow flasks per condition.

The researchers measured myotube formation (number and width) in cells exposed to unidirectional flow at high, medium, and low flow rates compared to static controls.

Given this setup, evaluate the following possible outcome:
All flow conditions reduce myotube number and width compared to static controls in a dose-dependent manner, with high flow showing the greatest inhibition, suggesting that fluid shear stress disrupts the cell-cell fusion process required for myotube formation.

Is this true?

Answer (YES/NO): NO